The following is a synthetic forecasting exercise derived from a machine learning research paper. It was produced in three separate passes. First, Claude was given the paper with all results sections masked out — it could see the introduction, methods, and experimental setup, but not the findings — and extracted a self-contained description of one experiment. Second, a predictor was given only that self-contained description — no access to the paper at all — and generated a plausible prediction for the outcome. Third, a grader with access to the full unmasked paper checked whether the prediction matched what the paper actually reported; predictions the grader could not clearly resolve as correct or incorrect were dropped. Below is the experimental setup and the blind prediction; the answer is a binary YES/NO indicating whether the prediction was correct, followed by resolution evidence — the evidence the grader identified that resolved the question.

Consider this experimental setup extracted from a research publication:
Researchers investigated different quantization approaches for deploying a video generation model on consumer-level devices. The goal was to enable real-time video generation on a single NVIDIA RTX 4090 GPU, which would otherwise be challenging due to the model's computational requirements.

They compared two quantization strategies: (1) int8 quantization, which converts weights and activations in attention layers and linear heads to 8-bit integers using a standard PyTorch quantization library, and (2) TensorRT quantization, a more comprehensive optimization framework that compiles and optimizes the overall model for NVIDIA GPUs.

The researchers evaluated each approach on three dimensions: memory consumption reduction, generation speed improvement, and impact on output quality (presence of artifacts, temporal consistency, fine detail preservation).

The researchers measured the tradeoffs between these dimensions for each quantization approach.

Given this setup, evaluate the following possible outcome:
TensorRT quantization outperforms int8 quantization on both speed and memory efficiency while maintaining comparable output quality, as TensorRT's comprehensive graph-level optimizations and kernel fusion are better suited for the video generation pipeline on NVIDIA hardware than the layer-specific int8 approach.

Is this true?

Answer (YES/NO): NO